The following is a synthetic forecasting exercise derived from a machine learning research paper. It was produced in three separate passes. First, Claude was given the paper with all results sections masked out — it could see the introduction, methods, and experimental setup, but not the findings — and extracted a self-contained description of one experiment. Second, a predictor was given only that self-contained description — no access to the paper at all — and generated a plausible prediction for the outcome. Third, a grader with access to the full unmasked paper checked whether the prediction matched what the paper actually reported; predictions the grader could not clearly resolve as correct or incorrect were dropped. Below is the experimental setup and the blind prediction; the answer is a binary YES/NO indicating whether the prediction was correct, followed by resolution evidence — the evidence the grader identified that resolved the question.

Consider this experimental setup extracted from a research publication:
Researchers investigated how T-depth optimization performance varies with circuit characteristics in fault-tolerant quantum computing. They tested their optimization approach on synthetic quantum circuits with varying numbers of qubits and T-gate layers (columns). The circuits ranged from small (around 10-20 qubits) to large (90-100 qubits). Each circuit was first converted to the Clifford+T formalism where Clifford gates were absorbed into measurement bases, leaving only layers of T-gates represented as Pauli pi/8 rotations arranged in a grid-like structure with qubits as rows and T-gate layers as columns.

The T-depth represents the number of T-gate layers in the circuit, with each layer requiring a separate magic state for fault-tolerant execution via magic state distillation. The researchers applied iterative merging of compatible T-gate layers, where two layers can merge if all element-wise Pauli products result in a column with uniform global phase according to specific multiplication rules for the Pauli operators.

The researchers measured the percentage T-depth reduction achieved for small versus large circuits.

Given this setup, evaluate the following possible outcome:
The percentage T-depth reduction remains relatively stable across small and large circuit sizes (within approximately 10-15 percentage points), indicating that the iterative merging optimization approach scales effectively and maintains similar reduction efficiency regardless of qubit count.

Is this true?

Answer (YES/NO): YES